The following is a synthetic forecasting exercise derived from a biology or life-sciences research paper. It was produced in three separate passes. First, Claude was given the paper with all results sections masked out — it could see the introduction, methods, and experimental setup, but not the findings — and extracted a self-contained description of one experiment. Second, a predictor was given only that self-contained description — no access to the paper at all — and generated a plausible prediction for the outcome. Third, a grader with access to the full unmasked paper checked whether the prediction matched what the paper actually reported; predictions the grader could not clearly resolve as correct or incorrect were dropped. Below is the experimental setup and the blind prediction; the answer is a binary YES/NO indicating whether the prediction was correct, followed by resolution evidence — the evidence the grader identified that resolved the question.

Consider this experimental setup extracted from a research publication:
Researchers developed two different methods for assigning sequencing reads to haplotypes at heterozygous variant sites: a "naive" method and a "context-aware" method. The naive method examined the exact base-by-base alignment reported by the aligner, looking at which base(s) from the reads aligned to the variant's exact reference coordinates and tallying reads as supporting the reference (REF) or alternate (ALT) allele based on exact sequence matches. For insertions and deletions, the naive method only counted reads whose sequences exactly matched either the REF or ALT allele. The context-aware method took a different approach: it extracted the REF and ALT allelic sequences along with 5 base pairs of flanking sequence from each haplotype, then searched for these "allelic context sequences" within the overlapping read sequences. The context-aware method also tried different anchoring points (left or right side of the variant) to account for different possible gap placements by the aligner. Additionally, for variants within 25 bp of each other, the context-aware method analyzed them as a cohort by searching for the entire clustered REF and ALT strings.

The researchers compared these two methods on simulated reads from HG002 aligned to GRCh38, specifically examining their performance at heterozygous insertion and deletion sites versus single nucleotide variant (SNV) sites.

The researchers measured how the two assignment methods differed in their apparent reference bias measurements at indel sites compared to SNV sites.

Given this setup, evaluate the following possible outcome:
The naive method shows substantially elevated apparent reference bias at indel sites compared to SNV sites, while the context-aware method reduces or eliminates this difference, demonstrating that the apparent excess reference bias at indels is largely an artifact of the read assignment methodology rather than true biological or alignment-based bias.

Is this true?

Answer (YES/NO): YES